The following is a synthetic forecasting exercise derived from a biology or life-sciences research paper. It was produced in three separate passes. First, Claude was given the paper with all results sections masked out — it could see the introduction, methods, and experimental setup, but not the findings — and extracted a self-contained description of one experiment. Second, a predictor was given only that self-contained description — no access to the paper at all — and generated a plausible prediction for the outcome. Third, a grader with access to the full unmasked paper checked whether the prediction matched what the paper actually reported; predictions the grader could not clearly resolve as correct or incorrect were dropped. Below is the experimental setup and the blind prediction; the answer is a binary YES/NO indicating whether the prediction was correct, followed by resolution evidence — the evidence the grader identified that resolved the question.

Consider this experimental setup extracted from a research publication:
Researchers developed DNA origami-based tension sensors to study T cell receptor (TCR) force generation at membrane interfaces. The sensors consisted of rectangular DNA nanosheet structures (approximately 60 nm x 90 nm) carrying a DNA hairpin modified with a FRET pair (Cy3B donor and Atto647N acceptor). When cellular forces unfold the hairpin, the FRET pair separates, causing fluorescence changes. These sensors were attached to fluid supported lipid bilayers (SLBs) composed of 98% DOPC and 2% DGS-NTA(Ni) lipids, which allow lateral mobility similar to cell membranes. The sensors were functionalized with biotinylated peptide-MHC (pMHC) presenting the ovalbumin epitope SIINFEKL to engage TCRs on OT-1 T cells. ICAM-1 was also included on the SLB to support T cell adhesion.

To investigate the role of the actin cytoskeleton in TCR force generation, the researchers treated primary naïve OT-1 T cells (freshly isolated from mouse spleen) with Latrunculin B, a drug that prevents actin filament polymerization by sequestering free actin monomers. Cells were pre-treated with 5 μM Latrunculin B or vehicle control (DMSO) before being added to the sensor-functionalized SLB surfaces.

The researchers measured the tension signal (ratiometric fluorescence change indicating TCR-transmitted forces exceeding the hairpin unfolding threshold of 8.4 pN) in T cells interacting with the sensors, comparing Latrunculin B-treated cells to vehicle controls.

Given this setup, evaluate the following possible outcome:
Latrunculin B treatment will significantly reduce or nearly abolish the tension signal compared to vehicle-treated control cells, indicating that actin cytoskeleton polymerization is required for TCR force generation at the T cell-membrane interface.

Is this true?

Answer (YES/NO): YES